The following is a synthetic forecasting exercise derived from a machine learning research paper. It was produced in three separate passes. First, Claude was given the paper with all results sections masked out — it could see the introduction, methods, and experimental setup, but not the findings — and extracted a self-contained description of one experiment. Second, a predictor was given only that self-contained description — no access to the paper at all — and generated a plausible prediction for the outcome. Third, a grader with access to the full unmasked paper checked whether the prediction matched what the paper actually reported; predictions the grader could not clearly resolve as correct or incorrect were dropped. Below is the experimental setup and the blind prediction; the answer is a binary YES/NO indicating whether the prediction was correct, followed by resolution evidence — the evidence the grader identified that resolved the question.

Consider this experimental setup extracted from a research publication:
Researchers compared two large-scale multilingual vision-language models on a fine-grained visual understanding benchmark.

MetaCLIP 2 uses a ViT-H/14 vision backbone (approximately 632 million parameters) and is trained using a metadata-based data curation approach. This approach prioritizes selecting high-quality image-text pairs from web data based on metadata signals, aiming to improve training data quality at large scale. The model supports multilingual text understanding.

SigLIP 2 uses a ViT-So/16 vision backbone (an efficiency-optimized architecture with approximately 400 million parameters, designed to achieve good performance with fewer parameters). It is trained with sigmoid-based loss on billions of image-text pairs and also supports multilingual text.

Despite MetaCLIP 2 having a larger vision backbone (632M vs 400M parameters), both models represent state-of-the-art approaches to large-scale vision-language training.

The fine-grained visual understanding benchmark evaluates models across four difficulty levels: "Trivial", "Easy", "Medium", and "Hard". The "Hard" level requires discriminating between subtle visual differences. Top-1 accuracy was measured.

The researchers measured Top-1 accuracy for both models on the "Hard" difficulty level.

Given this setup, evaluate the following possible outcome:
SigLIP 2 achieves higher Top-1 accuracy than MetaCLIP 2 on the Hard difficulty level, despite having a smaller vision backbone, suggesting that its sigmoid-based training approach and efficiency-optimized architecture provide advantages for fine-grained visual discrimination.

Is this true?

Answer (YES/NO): YES